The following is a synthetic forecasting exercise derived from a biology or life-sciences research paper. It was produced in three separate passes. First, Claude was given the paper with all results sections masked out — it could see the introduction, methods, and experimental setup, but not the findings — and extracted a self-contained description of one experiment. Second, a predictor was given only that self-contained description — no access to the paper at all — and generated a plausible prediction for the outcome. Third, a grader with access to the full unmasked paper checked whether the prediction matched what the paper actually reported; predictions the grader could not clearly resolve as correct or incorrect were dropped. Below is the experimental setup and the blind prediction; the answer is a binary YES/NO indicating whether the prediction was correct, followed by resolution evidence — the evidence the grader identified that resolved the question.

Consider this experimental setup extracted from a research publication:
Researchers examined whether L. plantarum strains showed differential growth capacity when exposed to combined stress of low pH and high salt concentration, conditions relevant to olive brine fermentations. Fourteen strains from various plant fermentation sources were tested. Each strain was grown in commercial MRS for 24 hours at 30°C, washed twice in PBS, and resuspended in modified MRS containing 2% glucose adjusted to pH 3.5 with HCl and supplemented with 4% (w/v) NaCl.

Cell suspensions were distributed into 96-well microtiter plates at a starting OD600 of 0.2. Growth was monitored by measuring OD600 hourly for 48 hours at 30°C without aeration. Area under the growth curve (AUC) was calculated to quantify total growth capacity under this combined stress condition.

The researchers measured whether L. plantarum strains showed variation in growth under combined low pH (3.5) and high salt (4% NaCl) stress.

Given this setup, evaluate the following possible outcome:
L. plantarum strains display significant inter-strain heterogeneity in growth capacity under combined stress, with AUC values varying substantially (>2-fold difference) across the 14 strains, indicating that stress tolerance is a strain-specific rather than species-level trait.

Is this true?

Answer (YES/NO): NO